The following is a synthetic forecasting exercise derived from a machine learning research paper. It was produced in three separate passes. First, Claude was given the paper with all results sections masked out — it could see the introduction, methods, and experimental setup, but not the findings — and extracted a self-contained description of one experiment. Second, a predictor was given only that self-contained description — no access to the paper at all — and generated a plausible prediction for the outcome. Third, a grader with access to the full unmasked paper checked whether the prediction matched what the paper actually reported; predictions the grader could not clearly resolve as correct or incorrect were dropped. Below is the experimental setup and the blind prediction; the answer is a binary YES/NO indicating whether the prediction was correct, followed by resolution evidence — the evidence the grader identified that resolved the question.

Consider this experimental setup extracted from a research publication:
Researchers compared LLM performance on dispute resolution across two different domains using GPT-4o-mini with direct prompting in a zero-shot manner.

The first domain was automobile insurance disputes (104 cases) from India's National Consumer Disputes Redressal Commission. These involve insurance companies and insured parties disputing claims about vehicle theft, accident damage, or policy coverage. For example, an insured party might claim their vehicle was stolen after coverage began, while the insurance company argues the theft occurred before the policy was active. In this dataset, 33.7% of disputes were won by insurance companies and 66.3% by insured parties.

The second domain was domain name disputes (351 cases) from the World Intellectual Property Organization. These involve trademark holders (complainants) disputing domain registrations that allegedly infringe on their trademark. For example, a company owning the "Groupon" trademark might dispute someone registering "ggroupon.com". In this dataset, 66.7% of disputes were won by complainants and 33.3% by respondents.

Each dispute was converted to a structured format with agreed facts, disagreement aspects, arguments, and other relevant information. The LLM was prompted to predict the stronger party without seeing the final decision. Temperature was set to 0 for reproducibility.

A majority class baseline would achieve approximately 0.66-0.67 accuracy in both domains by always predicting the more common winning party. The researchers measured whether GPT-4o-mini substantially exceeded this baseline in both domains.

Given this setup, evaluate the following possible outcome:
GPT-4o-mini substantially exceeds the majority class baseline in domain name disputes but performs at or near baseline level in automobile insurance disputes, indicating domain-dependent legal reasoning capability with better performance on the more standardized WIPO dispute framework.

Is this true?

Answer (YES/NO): NO